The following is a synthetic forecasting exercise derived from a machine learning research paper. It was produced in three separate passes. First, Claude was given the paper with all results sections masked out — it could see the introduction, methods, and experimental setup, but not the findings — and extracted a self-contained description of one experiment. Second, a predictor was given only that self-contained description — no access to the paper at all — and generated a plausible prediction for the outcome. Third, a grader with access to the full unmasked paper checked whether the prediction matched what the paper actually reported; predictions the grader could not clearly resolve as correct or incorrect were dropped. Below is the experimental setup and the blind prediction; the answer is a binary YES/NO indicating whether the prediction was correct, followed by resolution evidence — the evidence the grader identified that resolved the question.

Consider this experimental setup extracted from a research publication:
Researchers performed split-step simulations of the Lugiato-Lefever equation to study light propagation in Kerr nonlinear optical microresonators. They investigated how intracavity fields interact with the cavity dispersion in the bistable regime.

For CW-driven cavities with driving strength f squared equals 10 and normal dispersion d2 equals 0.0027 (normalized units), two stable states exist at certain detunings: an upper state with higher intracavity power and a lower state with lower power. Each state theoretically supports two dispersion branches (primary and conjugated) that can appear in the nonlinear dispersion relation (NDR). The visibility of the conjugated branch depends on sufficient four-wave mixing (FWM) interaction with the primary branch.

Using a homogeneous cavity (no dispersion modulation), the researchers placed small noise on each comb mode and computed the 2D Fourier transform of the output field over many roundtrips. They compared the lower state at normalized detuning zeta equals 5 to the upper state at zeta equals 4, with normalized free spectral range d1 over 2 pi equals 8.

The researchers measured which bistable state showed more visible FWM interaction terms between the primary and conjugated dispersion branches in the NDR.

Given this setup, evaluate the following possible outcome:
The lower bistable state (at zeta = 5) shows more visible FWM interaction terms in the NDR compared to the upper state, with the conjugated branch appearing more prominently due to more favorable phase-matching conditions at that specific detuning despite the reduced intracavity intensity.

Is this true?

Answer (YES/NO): NO